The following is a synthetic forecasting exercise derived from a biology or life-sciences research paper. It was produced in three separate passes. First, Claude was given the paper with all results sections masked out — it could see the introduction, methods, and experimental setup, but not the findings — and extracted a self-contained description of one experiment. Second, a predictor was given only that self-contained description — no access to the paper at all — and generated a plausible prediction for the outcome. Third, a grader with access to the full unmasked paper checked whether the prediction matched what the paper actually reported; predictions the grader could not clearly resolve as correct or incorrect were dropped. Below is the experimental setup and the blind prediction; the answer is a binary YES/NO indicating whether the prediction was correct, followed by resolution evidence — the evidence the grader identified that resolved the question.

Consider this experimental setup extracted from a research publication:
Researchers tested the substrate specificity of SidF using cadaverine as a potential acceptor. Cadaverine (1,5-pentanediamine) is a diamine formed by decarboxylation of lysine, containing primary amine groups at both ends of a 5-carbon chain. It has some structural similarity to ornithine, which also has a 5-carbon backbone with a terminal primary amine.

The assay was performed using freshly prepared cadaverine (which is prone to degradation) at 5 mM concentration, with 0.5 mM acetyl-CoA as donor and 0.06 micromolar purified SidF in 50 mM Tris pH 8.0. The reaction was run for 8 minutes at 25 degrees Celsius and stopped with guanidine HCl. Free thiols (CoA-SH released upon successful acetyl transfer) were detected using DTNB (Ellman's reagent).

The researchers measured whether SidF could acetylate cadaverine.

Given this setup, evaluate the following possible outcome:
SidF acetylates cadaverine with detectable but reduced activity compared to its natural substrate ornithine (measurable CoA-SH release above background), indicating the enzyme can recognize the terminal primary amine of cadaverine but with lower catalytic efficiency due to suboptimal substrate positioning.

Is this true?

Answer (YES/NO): NO